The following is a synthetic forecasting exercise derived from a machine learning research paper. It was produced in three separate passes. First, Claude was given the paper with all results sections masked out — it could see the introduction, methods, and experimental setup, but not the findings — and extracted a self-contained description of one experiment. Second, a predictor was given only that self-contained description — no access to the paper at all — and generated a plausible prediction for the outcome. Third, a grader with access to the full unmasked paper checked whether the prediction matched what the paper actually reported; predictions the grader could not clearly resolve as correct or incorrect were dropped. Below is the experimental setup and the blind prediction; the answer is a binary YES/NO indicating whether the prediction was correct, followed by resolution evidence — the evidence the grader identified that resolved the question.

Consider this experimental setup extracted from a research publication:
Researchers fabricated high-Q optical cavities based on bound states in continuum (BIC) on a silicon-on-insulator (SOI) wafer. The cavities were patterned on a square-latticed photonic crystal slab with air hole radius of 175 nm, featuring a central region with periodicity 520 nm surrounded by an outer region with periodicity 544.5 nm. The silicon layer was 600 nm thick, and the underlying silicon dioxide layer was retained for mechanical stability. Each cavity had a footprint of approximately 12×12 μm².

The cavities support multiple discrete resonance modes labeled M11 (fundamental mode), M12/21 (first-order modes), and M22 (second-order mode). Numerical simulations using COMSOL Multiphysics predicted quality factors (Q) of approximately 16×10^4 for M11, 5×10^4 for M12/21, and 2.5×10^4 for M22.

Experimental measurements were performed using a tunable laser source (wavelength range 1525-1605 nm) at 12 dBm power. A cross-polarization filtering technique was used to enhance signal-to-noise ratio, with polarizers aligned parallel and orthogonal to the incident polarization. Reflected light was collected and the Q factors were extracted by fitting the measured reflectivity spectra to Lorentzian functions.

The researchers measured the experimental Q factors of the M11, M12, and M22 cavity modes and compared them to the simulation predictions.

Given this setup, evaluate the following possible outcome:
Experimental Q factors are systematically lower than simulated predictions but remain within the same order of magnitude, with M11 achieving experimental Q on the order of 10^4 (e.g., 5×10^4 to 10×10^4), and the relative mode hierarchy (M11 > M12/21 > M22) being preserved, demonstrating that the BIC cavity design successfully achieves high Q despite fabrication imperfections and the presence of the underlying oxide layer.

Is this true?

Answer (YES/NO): YES